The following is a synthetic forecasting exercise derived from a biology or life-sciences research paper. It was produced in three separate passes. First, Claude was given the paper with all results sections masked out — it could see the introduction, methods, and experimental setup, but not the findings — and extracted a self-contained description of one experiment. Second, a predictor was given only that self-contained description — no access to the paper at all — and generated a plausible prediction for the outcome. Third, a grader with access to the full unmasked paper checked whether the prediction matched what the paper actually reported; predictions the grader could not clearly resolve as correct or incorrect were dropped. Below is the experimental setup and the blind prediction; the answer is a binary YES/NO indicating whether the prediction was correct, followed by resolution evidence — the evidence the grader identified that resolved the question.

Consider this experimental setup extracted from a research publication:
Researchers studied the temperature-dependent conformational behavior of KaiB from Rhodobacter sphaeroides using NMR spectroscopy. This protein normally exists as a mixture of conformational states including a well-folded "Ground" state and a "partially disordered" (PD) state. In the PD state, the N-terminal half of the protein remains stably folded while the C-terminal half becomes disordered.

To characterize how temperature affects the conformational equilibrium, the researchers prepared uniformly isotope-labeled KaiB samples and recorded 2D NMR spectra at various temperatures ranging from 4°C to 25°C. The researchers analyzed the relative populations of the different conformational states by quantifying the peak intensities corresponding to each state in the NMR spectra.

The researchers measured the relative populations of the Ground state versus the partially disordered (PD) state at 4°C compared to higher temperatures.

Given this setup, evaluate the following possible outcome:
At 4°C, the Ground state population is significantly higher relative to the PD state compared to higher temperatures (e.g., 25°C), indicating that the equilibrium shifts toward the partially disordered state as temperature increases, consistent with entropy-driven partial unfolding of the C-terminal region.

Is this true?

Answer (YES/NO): NO